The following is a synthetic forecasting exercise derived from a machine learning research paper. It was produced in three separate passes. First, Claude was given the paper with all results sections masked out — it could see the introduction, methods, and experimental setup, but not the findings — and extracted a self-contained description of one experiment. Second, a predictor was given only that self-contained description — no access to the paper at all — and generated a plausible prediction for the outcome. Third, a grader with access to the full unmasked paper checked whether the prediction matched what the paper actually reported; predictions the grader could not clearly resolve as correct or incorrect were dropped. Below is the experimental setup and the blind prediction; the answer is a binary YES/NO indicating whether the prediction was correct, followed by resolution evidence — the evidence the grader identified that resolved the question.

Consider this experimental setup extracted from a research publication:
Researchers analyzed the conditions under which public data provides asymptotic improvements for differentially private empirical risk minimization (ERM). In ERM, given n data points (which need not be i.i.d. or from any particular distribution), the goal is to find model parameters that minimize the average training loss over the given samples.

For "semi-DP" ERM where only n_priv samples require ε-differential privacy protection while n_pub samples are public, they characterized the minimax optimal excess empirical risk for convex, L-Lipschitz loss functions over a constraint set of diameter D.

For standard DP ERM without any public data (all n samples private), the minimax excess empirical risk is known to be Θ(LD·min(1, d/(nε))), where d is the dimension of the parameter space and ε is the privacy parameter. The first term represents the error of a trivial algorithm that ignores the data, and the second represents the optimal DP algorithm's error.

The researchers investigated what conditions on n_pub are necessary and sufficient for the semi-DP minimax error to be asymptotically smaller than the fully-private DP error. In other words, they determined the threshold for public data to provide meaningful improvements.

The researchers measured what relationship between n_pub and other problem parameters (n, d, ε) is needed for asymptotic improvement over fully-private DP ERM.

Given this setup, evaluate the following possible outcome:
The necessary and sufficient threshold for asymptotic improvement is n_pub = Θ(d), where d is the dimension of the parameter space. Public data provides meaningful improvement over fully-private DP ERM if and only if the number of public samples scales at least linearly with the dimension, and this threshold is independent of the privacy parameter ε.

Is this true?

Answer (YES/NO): NO